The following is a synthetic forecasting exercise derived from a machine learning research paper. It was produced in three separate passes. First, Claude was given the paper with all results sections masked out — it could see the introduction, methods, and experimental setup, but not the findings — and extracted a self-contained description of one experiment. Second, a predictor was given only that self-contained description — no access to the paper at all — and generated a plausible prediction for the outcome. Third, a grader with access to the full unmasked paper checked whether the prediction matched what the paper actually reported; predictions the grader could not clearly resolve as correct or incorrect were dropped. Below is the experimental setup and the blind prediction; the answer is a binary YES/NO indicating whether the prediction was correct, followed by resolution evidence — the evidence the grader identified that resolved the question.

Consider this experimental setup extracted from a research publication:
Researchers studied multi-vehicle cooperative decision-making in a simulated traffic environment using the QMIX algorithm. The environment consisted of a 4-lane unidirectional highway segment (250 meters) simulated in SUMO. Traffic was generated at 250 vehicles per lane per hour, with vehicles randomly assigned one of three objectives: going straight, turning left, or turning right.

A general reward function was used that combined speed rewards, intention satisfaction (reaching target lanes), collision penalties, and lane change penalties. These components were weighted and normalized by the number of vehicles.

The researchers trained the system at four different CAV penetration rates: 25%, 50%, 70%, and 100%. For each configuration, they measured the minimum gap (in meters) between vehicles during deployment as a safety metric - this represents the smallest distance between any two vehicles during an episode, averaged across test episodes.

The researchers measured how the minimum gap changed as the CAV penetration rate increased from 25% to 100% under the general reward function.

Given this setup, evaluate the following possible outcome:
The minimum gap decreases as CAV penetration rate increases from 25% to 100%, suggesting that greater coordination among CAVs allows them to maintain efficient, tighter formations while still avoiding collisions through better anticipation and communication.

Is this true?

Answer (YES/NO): NO